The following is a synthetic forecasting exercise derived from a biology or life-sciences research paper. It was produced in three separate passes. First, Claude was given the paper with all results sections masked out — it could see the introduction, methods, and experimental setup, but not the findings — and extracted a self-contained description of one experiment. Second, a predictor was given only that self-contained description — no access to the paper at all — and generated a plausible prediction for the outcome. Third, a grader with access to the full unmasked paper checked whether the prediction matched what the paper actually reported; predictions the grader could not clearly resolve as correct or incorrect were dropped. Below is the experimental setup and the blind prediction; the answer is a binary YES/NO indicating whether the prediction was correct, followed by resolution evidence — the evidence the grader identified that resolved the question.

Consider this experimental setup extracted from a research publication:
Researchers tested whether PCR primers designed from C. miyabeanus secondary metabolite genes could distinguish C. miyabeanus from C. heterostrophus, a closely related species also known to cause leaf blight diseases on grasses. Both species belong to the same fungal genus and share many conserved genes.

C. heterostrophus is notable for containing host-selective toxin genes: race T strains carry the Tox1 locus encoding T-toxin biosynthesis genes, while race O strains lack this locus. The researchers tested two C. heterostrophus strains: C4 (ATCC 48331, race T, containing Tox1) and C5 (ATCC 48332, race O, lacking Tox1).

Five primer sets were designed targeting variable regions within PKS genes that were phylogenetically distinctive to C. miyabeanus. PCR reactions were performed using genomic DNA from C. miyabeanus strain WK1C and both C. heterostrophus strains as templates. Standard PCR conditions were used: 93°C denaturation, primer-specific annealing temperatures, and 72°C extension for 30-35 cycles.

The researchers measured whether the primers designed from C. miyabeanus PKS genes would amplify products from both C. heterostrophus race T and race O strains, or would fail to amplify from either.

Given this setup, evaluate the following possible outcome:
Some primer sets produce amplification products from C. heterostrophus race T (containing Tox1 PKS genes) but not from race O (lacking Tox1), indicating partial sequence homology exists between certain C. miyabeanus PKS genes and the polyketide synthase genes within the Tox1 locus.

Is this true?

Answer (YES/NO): NO